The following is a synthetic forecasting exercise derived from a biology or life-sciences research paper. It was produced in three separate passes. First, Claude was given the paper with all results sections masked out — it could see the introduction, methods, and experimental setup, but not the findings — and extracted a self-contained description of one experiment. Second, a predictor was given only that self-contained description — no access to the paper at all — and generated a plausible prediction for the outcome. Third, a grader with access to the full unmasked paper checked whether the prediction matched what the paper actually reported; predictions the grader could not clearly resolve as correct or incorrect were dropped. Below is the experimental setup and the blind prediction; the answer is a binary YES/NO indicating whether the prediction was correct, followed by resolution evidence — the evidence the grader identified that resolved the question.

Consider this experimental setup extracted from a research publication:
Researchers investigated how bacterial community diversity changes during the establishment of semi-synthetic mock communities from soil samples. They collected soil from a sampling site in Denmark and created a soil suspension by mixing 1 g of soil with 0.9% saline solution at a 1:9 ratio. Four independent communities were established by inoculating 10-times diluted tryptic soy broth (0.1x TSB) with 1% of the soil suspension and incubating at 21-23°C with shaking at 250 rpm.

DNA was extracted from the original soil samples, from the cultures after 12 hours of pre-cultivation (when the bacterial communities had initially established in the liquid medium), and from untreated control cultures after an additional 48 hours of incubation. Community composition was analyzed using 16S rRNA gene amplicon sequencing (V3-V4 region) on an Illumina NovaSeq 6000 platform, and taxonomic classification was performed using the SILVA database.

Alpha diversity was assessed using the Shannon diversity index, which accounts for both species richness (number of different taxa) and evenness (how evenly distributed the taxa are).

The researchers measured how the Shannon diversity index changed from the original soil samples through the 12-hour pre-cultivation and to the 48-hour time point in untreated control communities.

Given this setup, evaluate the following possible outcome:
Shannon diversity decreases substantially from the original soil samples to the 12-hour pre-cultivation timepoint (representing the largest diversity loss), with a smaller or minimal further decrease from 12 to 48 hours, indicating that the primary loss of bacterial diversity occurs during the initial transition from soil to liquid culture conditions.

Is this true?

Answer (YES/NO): NO